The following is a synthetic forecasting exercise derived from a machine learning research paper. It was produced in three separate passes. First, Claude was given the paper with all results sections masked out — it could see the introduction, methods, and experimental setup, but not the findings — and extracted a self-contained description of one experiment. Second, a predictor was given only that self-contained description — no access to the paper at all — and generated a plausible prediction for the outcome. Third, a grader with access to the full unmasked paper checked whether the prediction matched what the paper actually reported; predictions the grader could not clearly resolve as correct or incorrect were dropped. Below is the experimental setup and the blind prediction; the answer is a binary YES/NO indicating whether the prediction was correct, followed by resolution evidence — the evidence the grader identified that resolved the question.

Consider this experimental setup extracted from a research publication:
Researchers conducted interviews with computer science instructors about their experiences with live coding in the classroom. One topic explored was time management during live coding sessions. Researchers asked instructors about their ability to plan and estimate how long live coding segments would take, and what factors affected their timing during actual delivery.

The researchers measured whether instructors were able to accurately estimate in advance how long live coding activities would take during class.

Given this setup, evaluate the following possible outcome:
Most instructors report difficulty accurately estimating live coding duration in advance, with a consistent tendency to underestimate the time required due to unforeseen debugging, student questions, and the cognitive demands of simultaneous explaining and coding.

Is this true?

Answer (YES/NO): YES